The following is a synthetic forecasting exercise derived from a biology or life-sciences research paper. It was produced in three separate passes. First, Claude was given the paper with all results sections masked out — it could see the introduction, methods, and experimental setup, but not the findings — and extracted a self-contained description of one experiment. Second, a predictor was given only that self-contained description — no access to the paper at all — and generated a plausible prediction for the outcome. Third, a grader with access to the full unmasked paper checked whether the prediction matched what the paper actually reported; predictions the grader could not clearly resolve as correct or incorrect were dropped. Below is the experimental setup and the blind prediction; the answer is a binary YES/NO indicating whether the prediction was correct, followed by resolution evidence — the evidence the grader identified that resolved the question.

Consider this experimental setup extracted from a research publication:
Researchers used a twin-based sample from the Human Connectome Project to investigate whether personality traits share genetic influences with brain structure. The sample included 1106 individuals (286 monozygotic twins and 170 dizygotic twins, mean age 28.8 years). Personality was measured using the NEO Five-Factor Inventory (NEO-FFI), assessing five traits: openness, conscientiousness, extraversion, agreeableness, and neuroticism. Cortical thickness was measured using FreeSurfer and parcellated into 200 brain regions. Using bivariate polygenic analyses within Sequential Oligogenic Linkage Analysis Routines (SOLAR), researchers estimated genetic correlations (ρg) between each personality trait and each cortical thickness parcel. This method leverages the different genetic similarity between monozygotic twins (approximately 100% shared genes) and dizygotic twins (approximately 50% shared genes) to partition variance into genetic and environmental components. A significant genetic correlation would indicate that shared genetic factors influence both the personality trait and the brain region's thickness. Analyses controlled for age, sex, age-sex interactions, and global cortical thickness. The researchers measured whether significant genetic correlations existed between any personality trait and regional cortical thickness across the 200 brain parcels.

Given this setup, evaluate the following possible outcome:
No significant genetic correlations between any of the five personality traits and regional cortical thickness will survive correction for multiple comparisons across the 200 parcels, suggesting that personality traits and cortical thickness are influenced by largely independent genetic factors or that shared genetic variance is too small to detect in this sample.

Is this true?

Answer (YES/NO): NO